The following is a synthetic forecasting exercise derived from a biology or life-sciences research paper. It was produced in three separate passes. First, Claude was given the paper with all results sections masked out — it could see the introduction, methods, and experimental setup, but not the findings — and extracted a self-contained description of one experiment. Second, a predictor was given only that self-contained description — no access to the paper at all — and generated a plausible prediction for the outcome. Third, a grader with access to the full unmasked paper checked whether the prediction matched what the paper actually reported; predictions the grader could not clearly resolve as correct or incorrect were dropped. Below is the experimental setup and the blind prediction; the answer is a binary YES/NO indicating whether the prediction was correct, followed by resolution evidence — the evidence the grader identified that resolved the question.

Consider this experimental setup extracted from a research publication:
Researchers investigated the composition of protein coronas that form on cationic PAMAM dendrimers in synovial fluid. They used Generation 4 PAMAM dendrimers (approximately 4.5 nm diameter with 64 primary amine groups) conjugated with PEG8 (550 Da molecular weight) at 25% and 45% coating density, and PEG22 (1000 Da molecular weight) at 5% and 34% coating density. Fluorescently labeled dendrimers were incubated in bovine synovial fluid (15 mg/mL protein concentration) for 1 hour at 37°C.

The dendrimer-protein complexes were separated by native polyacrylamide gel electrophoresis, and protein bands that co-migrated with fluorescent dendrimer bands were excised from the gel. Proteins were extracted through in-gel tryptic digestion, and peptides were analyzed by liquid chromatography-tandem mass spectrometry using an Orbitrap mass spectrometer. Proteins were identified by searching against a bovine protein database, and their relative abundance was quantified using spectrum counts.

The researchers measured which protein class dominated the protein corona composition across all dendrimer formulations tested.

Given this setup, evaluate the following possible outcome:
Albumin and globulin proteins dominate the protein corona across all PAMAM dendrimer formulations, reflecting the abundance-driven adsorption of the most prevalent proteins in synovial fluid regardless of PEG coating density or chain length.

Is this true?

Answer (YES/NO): NO